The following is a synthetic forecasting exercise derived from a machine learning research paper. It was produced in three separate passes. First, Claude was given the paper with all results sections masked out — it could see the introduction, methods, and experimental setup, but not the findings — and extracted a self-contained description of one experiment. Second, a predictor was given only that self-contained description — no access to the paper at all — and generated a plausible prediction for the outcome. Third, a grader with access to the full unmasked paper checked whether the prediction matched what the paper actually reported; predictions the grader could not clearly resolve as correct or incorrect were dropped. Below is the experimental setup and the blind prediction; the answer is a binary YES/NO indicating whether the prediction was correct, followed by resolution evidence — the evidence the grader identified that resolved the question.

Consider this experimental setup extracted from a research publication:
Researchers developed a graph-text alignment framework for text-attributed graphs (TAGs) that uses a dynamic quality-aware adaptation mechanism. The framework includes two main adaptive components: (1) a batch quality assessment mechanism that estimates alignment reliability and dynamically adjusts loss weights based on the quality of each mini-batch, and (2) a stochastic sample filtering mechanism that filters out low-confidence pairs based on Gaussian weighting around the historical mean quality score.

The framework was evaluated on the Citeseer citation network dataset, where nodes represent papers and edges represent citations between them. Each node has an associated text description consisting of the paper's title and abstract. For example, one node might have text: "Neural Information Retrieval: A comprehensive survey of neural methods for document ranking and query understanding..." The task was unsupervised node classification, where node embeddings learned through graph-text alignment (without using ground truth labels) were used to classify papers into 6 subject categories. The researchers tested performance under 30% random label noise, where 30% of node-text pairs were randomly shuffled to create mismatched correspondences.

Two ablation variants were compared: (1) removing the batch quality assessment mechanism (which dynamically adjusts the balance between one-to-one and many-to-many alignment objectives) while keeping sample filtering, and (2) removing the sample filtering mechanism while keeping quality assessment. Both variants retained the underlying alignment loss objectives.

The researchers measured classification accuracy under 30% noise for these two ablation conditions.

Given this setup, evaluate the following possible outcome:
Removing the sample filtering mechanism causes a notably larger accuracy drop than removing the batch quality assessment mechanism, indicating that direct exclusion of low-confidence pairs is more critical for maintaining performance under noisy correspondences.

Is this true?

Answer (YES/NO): NO